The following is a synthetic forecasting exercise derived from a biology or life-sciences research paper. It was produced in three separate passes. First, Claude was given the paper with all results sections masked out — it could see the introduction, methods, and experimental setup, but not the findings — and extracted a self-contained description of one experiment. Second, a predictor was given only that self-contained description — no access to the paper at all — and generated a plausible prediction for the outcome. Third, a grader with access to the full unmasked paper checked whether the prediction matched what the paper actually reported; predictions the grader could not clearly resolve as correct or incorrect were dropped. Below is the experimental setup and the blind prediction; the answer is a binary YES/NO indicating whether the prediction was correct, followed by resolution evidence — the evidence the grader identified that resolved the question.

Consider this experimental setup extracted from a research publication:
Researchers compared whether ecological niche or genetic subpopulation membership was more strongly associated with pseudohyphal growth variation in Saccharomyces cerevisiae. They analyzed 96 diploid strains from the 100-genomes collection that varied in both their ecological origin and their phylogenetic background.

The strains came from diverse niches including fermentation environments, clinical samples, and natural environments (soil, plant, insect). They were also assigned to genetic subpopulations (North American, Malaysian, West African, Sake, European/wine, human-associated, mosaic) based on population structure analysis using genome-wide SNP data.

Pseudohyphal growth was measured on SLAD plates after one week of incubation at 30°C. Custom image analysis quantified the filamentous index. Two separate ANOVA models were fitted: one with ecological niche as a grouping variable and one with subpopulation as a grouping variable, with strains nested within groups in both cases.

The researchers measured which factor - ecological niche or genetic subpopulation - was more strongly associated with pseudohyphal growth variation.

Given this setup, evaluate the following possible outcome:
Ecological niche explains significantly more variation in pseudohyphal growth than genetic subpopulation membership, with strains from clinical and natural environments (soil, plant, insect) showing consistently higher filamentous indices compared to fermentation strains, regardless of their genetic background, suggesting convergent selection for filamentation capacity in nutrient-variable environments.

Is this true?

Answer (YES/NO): NO